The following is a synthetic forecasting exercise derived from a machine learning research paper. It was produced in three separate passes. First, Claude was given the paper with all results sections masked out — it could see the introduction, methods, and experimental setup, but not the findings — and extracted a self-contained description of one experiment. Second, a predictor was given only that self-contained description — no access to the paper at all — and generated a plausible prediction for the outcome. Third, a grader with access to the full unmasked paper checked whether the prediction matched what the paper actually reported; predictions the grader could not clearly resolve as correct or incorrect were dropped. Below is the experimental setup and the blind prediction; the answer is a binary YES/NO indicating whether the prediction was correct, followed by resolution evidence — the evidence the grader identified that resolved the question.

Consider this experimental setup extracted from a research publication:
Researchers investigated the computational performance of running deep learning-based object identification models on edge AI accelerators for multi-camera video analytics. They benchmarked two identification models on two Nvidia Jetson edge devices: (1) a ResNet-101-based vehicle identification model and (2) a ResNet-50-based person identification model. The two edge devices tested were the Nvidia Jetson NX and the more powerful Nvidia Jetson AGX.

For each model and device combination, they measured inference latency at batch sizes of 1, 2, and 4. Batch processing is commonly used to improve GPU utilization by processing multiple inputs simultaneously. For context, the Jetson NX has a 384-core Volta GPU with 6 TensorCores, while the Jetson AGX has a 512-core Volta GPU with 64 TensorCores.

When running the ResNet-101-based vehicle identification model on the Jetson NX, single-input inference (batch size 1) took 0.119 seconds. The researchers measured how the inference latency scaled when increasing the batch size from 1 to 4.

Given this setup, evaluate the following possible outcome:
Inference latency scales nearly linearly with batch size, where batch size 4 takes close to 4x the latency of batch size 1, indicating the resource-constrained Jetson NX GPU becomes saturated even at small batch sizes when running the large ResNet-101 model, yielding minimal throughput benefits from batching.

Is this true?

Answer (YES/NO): NO